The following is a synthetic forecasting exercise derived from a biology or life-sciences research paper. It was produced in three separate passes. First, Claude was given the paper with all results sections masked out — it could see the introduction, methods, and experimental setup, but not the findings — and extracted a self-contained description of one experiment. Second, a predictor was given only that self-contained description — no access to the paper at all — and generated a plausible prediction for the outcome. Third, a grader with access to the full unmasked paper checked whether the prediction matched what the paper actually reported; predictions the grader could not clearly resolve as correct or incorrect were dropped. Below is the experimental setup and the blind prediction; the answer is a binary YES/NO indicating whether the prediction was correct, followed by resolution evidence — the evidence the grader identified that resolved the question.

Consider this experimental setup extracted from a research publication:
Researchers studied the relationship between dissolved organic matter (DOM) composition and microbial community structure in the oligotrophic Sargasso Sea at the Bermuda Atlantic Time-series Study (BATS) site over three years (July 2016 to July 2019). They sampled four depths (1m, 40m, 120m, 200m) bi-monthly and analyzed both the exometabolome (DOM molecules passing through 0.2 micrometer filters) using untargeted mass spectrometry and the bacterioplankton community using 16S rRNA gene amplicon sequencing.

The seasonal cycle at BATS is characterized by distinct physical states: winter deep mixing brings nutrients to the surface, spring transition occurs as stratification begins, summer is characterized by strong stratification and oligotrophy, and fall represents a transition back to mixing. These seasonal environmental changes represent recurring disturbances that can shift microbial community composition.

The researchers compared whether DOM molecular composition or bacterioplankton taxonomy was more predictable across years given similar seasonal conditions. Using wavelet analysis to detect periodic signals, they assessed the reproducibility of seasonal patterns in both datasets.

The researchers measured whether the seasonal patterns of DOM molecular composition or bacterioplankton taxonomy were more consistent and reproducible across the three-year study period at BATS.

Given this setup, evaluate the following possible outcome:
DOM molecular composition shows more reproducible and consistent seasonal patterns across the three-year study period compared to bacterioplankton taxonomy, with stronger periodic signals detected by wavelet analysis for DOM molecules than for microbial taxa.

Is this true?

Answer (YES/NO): YES